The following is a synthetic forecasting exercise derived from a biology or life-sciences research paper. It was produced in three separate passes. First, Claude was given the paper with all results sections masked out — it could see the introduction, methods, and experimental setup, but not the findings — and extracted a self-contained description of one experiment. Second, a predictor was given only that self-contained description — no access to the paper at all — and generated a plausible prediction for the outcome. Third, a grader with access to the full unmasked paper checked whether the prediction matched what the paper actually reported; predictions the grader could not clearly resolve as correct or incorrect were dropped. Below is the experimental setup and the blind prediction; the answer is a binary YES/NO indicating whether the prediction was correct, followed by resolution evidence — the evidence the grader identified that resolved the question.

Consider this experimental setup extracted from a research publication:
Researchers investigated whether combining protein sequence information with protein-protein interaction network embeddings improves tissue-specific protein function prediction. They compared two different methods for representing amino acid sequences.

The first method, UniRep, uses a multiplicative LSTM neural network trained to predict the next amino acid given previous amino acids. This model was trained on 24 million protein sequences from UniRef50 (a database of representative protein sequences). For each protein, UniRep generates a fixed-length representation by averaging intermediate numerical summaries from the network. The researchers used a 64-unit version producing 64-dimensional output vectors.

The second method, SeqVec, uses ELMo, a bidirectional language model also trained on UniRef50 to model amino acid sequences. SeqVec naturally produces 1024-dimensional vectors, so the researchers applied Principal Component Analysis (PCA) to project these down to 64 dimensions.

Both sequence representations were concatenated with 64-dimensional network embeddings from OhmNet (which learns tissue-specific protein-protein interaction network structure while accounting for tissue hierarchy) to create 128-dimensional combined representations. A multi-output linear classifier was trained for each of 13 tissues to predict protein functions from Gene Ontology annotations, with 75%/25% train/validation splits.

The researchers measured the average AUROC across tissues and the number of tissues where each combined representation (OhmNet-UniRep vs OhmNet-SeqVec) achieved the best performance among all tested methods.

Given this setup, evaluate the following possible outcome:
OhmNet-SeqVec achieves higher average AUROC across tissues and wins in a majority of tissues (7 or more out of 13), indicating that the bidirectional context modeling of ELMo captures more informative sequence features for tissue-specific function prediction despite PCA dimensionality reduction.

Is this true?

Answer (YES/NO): NO